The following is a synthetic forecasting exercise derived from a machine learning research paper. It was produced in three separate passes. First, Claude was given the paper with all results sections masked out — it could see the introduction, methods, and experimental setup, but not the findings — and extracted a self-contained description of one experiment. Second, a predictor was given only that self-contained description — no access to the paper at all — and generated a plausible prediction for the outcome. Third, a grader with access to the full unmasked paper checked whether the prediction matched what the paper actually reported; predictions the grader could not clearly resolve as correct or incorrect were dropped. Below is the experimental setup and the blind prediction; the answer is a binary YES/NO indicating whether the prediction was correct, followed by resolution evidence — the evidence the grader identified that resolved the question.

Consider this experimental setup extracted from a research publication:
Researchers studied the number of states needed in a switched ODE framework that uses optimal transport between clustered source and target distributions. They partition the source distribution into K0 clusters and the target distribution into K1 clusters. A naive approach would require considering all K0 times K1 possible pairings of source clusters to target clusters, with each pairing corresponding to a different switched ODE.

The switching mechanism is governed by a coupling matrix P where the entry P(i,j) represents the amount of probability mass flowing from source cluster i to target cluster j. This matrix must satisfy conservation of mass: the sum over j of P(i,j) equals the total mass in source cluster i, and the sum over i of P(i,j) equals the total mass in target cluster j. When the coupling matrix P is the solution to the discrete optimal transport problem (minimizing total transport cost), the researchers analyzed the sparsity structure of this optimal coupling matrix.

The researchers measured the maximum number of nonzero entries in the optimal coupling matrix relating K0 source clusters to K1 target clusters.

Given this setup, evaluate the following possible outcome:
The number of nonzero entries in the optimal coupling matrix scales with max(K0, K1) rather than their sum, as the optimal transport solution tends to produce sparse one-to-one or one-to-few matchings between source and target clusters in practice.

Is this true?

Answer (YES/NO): NO